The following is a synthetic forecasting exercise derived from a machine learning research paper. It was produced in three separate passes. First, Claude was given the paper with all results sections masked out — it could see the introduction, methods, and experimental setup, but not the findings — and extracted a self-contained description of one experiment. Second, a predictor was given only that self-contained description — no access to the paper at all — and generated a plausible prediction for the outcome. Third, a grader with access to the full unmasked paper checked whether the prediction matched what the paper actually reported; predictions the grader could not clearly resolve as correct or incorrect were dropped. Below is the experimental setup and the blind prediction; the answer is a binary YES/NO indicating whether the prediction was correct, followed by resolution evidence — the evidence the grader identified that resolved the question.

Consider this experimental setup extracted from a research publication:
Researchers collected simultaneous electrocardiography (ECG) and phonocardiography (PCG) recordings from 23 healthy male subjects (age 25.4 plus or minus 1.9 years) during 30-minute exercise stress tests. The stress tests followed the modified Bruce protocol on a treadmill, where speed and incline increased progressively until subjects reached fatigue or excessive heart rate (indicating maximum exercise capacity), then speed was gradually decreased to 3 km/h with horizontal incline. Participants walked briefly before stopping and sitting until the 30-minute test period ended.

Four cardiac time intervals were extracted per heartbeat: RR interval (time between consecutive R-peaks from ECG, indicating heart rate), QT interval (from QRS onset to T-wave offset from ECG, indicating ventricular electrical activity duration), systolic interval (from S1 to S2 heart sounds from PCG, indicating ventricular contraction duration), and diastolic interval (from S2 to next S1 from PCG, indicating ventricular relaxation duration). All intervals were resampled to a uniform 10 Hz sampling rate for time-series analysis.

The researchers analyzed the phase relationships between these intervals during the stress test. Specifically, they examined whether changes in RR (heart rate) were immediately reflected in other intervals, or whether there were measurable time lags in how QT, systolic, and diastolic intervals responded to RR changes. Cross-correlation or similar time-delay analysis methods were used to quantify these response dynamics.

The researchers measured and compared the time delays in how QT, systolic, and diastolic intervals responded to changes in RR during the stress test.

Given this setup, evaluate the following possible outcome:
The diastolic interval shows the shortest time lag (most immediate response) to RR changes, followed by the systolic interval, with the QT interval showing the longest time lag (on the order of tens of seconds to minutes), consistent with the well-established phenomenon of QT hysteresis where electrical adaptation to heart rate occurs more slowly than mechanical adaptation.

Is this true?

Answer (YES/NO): NO